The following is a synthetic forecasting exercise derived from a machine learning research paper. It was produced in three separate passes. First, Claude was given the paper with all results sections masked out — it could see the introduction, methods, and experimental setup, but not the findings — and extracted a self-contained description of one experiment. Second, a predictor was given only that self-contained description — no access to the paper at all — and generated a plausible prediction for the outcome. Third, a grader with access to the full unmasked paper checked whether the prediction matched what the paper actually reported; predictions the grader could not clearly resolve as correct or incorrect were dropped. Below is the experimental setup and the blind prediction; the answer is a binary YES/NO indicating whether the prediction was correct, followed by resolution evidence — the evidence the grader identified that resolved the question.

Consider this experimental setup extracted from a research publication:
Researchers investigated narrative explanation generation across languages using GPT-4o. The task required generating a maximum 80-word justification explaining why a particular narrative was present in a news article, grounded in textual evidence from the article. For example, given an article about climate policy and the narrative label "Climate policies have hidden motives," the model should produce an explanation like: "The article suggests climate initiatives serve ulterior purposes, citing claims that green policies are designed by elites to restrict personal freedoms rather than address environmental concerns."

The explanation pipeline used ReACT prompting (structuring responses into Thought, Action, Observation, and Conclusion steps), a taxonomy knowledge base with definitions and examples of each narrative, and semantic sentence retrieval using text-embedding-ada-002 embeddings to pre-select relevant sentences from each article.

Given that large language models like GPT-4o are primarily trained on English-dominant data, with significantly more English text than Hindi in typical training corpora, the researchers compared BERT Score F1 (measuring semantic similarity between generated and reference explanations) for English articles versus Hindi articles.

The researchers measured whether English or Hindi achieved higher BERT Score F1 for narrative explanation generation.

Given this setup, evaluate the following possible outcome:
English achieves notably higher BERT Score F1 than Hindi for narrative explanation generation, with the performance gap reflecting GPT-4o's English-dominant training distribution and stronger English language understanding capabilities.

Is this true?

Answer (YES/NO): NO